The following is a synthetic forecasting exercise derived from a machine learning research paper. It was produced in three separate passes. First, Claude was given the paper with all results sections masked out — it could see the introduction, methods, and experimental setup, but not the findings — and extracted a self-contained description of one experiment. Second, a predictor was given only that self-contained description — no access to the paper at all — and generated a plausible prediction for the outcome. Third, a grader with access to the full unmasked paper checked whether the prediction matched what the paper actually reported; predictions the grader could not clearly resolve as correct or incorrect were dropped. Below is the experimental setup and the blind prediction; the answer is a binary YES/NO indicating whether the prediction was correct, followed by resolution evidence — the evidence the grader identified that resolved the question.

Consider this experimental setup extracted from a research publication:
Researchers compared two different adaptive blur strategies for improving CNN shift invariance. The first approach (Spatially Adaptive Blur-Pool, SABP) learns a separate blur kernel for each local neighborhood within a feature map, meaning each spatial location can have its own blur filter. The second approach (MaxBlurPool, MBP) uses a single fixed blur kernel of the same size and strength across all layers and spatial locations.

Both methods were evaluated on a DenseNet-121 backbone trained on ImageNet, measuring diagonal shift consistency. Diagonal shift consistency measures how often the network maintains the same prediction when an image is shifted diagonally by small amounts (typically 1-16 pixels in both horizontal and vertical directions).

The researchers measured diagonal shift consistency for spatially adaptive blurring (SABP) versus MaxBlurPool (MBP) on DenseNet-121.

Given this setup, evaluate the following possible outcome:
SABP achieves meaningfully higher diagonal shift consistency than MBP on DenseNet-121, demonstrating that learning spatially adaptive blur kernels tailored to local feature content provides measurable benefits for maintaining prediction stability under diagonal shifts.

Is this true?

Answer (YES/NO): NO